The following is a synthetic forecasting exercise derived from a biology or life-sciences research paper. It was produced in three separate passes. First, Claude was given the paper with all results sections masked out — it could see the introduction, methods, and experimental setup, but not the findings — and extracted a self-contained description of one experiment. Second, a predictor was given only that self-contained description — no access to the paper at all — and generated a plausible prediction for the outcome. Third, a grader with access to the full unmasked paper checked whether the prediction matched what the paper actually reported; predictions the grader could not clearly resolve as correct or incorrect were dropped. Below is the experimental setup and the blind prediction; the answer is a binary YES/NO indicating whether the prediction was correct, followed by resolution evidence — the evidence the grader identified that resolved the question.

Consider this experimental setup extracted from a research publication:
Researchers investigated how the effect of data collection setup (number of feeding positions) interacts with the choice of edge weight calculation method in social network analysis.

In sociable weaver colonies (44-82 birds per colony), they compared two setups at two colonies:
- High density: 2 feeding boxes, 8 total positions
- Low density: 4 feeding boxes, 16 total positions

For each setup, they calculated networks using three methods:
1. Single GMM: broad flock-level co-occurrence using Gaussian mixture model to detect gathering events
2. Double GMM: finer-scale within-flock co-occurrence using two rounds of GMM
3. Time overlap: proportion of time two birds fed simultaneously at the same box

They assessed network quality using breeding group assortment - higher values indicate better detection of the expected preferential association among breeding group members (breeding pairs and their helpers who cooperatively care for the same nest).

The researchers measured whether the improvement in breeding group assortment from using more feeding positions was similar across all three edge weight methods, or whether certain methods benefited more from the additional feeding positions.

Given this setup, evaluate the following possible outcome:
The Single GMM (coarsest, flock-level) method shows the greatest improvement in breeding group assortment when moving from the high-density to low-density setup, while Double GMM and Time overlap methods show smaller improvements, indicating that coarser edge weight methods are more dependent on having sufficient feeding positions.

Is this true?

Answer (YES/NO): NO